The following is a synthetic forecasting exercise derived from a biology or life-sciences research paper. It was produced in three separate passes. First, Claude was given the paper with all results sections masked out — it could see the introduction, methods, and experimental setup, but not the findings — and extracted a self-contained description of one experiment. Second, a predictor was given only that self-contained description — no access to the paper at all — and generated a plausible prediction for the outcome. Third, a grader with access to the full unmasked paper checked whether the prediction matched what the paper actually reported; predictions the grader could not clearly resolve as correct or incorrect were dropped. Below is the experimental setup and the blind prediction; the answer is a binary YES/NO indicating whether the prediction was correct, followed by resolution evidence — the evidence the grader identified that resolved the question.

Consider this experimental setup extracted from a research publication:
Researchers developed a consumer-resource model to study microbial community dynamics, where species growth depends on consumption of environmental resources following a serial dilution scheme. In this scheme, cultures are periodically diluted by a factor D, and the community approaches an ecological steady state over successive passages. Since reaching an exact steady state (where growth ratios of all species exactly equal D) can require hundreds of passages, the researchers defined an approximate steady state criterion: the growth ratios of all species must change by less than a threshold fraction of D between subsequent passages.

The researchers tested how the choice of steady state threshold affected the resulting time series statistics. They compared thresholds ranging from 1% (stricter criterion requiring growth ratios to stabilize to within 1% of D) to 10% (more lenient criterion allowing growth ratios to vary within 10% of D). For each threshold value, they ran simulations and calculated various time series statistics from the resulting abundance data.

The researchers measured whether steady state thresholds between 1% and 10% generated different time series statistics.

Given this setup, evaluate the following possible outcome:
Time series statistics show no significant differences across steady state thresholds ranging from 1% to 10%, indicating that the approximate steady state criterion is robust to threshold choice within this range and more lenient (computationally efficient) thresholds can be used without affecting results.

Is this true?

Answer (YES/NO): YES